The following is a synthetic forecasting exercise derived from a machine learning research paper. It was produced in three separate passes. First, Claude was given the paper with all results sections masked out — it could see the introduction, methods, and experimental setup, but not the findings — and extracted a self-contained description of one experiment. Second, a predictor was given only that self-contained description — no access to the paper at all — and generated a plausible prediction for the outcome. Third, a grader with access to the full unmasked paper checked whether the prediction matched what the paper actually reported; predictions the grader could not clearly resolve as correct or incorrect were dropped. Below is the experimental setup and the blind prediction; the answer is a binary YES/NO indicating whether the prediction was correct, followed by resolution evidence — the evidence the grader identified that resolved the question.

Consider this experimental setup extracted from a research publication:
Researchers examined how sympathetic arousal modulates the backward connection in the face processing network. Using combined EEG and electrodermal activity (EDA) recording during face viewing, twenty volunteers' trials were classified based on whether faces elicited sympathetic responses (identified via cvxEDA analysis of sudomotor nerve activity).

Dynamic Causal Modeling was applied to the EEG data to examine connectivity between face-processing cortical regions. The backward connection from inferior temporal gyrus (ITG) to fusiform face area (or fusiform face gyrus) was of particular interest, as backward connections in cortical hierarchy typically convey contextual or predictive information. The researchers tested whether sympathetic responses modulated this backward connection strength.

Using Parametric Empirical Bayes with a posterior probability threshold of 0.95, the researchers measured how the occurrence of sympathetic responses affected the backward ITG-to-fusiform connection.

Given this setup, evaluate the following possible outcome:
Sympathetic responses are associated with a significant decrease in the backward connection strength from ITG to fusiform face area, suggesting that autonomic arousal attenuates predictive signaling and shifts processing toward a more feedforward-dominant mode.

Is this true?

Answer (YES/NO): NO